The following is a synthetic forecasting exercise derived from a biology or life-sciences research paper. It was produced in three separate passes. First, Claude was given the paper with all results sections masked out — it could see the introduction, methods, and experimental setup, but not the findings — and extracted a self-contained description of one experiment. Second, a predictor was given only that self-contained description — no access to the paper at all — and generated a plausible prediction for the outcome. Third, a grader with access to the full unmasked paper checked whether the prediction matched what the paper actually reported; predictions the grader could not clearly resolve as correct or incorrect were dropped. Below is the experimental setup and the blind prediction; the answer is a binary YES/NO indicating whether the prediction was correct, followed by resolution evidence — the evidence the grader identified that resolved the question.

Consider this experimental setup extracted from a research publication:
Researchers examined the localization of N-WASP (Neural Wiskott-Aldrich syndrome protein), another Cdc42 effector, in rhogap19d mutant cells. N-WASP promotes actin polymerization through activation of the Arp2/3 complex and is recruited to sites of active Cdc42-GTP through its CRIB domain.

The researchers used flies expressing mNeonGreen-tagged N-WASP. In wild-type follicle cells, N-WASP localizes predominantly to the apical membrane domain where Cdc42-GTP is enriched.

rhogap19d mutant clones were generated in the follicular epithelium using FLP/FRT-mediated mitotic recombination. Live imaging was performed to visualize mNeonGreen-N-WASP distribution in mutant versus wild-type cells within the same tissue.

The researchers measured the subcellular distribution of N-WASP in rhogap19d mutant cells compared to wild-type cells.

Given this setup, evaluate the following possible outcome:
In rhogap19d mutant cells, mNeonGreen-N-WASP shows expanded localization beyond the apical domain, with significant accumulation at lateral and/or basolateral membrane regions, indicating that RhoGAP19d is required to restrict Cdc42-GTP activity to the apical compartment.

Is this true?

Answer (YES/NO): YES